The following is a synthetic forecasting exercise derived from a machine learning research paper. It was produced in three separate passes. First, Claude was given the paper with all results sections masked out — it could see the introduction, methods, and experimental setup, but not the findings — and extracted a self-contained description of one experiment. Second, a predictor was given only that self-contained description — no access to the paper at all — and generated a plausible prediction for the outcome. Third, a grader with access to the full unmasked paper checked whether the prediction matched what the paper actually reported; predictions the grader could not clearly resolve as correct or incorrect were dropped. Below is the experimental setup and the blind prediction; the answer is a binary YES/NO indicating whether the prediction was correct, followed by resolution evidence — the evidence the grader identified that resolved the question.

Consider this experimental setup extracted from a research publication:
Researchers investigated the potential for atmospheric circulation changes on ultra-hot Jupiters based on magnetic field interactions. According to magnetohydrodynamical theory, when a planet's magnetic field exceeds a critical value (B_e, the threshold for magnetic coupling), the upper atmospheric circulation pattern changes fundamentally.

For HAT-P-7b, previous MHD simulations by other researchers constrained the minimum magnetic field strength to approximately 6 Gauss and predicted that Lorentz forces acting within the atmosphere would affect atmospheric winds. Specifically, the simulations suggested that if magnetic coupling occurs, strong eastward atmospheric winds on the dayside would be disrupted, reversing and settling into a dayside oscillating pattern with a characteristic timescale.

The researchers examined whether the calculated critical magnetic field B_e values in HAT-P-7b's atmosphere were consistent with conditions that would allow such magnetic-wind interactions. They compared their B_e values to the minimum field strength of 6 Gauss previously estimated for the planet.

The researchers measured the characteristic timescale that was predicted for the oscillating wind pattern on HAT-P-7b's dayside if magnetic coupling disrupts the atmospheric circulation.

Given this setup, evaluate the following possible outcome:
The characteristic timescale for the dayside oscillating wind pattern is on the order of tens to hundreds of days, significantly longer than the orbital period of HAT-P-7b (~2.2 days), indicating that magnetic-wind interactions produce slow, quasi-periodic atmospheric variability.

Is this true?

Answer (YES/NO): NO